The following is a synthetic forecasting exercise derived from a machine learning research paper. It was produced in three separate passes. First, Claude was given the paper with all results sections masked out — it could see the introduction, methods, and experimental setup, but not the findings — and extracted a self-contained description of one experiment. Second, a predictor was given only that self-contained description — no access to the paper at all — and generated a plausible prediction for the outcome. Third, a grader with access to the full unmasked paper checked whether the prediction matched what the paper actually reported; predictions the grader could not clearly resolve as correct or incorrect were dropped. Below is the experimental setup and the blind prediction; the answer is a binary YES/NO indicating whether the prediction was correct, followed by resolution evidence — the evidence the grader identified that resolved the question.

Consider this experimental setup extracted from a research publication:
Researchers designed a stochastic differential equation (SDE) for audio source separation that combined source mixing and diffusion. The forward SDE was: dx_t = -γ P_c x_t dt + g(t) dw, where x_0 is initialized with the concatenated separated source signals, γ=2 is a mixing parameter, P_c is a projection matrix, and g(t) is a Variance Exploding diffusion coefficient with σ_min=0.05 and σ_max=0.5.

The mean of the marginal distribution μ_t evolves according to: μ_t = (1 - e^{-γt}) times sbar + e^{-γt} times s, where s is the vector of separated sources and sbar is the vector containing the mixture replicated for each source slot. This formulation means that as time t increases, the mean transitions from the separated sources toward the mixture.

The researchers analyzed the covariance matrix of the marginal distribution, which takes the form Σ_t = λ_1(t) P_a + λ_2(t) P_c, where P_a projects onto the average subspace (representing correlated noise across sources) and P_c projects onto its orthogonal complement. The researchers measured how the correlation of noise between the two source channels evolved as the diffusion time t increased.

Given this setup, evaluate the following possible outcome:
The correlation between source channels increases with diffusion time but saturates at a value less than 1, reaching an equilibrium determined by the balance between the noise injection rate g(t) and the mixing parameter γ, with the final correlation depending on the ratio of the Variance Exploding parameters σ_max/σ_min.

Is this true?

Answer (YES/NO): YES